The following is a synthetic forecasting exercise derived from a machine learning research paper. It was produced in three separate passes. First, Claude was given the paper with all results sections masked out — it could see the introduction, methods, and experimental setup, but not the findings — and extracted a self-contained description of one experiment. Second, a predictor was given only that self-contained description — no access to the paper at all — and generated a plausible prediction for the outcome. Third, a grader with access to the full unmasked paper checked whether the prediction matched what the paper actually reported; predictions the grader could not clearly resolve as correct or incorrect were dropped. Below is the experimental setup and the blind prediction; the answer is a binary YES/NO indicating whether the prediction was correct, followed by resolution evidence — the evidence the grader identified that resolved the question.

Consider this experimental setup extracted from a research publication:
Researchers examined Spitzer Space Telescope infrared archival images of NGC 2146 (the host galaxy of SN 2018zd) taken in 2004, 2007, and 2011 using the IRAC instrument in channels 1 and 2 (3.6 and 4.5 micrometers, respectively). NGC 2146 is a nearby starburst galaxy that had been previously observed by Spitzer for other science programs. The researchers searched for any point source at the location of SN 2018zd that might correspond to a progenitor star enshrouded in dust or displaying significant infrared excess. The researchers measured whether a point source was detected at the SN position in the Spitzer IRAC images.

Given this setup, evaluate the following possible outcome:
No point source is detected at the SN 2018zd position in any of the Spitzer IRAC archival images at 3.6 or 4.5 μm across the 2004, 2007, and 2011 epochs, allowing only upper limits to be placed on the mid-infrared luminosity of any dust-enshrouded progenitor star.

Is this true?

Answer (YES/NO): YES